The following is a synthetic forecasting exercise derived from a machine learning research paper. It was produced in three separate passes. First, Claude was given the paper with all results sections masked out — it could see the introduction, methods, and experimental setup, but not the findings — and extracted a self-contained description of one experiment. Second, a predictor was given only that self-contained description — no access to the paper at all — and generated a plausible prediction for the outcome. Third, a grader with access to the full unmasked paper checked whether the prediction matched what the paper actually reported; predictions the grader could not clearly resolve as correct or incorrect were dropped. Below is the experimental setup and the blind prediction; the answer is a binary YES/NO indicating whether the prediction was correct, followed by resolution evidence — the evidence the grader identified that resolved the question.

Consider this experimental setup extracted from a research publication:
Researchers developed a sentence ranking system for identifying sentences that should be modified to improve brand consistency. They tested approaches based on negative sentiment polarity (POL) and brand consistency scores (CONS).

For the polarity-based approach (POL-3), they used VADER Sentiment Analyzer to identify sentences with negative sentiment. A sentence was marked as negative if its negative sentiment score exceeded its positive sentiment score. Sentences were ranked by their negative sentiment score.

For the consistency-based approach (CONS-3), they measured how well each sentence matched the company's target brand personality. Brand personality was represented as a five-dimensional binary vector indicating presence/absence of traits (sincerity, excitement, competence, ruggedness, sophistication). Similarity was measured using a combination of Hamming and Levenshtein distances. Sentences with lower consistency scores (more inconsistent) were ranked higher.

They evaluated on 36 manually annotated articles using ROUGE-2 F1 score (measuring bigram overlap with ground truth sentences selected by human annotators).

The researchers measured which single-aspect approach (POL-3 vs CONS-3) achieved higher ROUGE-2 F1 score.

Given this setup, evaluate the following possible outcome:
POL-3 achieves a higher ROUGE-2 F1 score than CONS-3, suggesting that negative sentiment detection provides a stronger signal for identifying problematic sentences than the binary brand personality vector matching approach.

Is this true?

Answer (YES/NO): NO